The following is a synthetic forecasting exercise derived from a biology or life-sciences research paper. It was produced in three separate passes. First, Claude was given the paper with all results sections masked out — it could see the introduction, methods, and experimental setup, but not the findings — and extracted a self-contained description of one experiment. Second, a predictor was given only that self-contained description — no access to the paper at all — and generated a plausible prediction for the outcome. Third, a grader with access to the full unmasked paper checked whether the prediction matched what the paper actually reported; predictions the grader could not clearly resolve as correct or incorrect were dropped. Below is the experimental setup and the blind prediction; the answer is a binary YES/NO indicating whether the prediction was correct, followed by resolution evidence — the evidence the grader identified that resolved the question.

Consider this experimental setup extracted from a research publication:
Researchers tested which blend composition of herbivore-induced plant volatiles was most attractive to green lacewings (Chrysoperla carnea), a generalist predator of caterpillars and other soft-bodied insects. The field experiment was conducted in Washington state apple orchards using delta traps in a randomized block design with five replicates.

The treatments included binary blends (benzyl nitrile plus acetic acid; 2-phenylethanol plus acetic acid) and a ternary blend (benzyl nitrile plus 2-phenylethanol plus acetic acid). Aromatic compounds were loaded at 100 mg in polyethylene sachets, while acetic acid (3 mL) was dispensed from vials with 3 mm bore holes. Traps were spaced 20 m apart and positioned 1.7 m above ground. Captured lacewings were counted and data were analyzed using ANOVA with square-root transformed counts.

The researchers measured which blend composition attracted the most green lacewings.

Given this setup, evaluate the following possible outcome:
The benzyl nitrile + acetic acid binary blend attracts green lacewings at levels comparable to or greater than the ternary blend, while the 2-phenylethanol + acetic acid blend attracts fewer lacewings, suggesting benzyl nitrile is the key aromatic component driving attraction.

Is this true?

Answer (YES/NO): NO